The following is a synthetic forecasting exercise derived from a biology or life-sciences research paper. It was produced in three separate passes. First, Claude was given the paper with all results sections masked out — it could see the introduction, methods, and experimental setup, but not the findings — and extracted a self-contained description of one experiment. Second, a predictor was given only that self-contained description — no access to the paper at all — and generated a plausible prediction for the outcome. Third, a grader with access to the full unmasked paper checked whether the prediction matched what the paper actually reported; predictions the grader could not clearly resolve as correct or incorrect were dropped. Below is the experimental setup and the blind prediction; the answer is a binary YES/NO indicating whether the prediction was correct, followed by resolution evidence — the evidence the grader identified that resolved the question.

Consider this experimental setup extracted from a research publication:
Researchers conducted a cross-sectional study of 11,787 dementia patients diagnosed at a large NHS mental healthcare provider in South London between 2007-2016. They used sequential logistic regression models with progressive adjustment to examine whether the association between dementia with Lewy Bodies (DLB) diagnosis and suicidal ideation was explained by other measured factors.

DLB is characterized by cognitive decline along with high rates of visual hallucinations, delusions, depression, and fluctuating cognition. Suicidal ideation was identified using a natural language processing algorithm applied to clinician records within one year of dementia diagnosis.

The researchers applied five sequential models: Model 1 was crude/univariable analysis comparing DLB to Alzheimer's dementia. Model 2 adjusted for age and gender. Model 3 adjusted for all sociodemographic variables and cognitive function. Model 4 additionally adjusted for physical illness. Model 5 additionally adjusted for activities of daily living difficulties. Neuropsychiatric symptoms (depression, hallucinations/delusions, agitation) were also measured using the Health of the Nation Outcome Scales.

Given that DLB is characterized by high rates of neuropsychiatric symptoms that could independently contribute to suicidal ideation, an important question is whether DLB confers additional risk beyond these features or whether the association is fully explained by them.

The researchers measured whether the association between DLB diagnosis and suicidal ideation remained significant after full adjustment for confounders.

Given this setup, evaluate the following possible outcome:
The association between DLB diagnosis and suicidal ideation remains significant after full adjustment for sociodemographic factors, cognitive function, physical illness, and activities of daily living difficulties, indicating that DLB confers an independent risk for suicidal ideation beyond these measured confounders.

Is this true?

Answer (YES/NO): YES